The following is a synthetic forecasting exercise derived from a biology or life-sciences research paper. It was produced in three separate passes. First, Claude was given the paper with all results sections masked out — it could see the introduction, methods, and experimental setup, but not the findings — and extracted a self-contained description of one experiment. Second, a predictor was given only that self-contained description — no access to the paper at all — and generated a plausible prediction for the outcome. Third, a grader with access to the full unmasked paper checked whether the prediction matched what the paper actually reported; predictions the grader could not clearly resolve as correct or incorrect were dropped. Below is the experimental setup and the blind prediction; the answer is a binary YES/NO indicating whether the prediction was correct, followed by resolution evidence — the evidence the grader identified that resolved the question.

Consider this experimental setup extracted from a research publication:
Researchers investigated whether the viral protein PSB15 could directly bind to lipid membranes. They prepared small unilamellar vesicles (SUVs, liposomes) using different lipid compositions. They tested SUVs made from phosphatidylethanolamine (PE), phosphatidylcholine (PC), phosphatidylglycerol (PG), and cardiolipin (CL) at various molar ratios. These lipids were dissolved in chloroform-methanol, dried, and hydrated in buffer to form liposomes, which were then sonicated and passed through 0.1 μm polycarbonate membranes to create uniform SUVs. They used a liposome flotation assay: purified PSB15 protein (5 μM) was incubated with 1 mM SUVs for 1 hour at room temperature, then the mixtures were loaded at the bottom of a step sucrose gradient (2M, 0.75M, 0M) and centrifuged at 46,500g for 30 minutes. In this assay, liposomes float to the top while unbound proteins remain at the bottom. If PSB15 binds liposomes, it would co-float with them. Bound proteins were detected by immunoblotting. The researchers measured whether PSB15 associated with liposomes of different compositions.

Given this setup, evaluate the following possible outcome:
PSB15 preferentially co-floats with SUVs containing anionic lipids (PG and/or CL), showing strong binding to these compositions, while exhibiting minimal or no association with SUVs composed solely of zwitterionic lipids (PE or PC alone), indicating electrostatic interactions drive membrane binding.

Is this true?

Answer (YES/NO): NO